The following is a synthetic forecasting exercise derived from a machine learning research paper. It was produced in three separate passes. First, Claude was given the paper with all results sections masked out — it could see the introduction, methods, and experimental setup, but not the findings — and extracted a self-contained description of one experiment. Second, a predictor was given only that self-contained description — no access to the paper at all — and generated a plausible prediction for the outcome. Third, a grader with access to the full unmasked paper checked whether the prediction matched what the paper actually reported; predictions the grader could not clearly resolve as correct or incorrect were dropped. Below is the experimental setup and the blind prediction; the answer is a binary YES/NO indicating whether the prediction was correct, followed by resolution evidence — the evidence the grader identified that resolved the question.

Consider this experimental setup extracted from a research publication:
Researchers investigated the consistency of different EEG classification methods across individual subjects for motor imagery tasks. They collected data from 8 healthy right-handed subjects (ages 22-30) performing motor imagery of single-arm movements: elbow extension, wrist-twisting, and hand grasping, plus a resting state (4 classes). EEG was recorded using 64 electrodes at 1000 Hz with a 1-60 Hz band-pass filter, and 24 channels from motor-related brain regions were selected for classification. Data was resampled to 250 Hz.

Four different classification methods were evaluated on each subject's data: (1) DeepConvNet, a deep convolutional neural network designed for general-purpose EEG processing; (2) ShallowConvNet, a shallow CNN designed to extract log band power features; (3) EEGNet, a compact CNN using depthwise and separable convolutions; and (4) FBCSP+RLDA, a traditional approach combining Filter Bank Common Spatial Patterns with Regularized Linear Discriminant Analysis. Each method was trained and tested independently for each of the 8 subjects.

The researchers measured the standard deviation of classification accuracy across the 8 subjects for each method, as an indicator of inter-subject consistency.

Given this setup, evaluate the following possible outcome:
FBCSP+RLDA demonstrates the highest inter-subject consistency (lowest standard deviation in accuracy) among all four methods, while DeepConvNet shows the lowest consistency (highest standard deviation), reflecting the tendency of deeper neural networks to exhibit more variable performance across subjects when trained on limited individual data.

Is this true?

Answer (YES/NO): NO